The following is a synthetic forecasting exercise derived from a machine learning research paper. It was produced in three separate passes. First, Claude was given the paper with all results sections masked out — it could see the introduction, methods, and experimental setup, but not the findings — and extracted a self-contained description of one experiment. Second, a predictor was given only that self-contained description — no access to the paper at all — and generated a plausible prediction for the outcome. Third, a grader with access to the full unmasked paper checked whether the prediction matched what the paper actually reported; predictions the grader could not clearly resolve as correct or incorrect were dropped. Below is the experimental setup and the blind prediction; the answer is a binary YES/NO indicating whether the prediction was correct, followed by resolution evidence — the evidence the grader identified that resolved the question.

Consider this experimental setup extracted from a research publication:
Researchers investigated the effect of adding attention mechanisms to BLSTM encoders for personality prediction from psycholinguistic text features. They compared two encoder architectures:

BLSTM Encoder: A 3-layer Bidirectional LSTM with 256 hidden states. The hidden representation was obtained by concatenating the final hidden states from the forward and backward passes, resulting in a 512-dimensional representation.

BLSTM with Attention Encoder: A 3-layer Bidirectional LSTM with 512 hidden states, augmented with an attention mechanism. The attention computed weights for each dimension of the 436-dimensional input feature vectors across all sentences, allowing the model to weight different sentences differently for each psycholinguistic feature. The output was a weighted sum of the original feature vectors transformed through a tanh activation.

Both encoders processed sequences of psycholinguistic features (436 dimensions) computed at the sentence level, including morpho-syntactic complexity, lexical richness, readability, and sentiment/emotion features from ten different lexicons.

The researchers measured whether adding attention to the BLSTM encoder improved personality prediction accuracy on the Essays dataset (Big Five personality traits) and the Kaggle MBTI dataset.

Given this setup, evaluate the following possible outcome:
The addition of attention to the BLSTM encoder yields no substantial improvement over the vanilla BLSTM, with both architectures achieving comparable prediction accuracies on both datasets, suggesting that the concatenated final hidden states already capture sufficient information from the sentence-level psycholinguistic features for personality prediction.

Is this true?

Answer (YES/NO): NO